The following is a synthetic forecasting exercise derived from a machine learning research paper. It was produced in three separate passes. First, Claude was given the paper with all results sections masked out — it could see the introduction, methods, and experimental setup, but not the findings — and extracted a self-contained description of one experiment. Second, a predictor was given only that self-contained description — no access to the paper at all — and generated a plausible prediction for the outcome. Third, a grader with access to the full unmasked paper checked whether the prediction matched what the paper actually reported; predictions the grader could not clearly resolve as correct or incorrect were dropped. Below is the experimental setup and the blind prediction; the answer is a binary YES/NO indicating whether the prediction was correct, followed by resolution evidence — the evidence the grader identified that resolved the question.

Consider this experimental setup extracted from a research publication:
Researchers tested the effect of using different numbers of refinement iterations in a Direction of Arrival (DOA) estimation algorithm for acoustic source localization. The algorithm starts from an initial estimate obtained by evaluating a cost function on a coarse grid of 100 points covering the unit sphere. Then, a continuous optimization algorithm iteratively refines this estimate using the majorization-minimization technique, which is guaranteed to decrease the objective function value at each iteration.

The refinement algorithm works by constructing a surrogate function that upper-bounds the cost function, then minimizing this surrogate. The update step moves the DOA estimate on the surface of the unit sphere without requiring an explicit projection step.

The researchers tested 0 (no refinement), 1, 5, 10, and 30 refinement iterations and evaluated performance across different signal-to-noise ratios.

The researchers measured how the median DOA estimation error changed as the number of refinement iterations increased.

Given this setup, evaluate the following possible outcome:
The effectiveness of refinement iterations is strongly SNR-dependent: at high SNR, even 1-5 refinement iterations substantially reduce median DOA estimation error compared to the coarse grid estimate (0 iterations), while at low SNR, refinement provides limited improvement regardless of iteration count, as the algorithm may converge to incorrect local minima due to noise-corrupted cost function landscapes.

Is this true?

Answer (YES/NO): NO